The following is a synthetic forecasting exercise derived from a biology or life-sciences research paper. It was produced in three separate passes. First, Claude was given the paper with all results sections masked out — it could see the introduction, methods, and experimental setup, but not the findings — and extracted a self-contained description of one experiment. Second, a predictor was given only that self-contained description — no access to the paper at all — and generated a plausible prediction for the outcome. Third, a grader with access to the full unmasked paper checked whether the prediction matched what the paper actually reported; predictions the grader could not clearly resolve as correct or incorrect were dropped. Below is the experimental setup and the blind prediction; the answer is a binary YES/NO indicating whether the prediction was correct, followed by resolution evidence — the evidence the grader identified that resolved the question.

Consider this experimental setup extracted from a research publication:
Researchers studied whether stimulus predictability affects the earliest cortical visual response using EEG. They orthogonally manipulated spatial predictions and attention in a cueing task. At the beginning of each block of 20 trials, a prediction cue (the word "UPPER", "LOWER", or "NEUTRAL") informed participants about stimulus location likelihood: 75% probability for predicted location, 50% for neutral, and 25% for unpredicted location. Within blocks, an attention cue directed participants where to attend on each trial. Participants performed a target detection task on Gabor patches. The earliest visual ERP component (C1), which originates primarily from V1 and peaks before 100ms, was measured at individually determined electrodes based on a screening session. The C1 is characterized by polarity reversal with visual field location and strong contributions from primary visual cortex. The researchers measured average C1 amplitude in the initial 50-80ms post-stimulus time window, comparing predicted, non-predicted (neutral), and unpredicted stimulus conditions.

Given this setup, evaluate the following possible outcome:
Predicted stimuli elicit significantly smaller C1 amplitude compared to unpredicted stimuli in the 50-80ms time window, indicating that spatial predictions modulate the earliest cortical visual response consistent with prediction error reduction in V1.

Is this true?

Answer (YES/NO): NO